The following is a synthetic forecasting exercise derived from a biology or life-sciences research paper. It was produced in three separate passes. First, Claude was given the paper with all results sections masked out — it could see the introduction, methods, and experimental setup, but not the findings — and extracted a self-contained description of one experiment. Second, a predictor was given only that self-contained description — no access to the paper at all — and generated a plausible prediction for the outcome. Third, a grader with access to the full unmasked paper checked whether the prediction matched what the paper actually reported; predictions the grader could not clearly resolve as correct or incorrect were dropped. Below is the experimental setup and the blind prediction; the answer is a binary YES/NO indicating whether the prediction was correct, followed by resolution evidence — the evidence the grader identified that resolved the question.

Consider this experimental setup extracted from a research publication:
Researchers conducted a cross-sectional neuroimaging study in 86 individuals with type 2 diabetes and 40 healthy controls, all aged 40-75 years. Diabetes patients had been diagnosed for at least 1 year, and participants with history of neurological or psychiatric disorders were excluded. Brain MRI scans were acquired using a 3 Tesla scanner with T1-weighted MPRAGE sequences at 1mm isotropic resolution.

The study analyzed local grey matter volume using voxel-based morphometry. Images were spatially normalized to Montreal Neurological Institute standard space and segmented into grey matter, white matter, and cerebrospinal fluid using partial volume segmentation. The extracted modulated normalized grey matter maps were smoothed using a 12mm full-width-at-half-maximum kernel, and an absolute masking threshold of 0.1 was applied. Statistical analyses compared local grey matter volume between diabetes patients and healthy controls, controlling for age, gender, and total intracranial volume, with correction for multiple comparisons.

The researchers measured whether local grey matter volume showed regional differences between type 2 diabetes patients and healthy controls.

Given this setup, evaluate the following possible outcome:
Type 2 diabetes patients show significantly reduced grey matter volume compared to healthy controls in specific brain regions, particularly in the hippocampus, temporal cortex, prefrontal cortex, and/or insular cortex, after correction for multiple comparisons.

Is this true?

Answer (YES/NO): YES